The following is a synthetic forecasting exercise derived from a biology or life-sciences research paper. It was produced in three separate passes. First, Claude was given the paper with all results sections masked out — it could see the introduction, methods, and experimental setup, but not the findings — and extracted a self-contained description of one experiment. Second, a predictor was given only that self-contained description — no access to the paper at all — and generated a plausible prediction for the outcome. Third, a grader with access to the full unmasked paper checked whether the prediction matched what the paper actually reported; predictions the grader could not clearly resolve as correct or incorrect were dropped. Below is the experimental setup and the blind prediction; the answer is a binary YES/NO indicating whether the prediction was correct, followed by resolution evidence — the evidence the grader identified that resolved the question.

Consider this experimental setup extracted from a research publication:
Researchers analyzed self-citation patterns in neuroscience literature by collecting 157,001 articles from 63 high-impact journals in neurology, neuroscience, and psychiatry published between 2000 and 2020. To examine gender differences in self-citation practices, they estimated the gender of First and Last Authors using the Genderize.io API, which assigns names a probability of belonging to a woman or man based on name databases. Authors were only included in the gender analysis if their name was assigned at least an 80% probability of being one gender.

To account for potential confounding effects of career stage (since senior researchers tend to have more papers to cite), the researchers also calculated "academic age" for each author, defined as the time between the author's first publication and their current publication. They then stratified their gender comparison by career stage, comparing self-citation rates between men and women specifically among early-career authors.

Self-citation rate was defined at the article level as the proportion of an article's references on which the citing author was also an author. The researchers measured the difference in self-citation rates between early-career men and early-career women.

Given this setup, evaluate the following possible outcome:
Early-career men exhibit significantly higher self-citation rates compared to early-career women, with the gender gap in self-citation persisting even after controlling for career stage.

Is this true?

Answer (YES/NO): YES